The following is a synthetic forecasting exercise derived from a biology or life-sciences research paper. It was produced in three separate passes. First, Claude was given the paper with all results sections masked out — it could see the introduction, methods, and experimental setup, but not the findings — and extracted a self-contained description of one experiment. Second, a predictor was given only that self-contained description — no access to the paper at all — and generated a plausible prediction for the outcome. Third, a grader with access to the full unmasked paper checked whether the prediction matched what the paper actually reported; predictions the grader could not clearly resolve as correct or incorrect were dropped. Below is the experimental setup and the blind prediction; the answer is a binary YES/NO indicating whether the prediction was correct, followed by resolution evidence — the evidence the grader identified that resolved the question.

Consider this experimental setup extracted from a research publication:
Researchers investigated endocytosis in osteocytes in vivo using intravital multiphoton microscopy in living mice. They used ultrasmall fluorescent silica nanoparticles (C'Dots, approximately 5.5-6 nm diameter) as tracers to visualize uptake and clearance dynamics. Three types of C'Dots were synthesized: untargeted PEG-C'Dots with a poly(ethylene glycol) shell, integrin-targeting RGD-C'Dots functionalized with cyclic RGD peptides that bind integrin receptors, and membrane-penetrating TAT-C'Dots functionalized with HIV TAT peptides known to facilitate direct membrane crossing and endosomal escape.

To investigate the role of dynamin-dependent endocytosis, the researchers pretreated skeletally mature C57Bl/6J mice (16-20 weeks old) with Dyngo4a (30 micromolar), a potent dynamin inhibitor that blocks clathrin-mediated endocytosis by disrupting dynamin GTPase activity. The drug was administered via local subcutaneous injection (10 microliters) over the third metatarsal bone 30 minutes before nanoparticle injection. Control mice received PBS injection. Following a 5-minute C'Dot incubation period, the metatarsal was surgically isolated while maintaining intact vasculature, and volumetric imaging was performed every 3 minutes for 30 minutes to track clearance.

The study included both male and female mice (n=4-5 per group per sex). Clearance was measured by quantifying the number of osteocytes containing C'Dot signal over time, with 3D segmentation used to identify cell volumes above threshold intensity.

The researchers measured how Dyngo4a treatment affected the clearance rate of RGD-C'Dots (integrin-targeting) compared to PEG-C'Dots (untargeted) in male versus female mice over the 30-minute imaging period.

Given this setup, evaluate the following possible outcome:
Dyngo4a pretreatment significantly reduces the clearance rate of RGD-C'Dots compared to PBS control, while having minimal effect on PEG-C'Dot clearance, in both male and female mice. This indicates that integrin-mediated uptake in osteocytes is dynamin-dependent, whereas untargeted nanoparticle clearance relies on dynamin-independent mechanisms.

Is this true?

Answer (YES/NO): NO